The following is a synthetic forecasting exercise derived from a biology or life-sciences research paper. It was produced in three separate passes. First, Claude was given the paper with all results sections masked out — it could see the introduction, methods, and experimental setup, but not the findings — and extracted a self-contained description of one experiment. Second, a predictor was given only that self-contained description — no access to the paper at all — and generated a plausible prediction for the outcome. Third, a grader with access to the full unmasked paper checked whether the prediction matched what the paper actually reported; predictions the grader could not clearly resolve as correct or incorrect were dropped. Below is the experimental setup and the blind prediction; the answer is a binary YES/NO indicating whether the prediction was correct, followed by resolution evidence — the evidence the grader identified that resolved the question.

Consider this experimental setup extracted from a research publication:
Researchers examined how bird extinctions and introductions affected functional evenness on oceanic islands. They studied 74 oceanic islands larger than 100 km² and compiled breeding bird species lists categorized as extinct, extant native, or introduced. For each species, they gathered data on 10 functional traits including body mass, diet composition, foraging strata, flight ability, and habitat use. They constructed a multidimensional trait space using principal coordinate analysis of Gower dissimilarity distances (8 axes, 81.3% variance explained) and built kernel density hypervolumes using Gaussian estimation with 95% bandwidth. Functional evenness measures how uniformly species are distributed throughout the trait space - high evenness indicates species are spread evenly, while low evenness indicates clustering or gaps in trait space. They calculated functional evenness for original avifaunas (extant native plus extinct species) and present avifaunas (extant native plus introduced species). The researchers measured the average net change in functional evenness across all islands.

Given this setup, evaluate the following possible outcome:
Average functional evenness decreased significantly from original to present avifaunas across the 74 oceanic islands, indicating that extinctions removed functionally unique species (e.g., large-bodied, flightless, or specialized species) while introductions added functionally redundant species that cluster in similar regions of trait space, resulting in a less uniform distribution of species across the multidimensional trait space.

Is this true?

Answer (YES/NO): YES